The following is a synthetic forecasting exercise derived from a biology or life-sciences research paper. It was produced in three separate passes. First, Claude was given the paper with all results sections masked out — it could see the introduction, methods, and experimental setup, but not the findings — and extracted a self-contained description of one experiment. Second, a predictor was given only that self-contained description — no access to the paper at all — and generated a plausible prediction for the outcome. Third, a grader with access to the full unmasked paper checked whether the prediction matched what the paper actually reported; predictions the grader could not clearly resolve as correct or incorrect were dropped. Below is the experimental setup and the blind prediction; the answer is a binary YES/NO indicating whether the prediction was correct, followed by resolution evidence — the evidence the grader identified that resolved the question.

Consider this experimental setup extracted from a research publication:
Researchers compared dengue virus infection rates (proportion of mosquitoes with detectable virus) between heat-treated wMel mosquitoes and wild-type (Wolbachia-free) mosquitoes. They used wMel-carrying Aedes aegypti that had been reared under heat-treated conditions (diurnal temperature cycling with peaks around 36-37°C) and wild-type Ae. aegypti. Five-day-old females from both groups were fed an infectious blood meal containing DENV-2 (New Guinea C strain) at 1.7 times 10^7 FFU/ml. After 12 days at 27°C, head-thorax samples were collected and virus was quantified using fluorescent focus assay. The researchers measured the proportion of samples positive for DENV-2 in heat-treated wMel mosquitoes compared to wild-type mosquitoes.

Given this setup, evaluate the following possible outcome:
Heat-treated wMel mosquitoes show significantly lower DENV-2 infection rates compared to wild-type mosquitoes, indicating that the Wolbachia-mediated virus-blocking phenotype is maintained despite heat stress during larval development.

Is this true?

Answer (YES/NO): NO